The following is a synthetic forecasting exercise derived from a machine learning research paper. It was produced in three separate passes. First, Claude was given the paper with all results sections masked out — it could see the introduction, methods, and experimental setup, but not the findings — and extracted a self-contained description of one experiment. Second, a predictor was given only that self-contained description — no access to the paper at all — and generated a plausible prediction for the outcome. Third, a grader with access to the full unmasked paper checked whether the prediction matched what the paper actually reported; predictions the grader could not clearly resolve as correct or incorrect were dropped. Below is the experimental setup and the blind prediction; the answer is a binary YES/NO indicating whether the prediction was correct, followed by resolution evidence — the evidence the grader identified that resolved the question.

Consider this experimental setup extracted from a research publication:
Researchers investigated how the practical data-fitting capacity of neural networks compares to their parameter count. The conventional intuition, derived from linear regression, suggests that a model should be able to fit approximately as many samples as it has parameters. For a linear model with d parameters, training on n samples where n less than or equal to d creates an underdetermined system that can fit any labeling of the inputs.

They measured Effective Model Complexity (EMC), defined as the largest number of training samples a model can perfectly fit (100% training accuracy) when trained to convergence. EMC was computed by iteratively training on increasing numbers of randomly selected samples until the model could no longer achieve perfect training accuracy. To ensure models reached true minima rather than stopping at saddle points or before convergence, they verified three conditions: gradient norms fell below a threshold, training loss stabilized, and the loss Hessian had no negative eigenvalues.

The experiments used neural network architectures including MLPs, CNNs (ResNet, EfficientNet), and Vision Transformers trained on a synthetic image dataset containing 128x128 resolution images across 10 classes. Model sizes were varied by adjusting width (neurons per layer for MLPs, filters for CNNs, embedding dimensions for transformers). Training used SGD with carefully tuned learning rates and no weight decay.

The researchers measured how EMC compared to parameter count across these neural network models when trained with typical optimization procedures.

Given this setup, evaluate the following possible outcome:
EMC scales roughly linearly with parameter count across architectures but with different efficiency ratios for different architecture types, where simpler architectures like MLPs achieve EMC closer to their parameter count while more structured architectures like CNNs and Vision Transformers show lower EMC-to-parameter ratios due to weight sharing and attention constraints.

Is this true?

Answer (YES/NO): NO